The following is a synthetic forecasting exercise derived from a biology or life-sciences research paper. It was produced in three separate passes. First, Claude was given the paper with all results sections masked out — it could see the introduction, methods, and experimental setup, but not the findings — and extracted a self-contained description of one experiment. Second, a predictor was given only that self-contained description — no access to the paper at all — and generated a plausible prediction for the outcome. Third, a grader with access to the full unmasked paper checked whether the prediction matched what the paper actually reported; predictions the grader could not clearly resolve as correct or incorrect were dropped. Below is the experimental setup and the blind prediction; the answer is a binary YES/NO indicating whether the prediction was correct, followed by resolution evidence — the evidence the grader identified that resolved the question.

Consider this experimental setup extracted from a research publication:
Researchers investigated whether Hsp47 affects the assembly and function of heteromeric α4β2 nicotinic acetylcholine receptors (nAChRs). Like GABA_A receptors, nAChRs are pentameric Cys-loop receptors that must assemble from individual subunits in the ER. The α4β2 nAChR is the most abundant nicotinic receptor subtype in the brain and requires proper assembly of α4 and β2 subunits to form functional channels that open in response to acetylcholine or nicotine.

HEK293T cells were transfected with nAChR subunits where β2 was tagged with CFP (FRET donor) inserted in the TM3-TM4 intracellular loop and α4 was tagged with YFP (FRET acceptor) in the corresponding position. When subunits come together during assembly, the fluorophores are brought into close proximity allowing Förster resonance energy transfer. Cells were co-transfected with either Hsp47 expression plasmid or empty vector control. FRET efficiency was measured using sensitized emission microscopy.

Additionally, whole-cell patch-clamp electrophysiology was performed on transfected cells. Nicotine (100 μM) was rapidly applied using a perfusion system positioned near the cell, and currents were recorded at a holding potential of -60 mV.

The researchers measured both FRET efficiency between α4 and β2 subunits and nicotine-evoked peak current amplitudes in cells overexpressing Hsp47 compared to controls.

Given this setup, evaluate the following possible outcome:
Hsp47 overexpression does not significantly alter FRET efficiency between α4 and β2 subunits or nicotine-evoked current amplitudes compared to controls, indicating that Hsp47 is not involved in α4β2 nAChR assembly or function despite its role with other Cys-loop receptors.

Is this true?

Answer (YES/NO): NO